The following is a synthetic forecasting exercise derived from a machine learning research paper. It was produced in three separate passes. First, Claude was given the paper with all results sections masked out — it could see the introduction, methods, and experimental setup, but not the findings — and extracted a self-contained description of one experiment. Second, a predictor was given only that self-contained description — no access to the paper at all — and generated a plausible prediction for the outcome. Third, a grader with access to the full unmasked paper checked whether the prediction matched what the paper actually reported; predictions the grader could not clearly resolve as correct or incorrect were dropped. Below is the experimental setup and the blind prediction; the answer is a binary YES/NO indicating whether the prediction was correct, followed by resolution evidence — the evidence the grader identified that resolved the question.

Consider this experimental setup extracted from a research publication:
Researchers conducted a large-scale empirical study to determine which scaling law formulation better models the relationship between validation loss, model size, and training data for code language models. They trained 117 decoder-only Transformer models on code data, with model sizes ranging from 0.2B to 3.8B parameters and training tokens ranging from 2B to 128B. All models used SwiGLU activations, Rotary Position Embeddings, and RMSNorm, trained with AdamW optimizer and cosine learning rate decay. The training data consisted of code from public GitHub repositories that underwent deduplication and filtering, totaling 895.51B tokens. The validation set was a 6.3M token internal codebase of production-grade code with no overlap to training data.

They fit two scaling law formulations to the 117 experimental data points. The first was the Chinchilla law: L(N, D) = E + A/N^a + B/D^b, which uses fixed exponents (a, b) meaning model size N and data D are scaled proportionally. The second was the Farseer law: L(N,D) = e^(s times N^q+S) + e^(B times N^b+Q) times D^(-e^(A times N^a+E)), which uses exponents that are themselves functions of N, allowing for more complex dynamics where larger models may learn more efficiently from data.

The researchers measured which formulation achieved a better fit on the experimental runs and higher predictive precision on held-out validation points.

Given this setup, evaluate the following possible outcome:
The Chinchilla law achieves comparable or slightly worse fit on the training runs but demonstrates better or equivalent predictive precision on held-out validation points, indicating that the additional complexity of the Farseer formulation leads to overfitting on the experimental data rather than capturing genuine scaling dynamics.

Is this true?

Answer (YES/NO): NO